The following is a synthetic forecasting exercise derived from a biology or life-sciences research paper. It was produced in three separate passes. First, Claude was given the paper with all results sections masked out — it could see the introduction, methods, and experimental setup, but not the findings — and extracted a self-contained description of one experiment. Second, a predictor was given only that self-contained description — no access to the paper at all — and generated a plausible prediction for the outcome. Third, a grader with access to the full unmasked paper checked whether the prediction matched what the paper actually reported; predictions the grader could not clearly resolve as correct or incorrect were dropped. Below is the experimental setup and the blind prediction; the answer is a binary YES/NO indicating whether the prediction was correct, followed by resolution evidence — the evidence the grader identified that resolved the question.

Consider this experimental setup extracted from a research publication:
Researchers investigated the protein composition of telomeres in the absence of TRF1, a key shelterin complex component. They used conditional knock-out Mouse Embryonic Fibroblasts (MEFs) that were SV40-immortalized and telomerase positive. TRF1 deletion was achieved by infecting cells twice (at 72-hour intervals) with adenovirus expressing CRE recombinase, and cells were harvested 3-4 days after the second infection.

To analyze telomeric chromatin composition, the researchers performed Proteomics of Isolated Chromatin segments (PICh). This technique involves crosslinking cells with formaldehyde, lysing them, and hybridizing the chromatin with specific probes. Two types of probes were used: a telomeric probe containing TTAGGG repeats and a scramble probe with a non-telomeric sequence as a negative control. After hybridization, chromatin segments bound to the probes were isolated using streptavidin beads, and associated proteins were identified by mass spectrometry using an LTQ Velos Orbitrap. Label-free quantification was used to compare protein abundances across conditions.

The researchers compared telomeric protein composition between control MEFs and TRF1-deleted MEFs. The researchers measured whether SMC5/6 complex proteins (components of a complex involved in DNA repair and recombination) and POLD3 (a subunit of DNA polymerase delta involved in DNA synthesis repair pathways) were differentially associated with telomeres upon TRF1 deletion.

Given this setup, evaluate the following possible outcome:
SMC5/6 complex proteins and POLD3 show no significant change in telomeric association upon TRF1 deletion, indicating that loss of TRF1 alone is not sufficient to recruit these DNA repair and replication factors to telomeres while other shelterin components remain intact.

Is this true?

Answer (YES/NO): NO